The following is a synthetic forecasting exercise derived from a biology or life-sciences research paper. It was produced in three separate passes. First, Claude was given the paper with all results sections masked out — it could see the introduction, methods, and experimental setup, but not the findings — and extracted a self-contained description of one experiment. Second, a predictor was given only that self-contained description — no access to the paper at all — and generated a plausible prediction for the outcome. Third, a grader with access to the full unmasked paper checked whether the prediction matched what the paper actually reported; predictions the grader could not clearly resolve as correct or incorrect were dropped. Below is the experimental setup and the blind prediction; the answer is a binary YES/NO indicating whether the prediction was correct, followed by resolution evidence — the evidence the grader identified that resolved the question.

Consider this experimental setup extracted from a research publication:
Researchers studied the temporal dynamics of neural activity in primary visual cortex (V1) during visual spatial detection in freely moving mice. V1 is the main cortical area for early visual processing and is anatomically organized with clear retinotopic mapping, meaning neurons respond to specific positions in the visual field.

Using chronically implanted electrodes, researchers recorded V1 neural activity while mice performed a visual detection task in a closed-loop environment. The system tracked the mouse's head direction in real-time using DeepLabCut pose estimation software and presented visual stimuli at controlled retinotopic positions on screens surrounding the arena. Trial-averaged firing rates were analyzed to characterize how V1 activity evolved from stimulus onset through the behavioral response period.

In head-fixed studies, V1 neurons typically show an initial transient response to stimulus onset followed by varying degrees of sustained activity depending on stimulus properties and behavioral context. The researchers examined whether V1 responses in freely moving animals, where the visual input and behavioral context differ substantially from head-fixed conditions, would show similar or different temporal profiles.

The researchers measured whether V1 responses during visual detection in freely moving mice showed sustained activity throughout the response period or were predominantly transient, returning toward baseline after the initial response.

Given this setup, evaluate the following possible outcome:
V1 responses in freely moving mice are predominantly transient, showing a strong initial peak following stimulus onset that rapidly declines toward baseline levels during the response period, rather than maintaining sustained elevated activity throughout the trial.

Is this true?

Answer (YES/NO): YES